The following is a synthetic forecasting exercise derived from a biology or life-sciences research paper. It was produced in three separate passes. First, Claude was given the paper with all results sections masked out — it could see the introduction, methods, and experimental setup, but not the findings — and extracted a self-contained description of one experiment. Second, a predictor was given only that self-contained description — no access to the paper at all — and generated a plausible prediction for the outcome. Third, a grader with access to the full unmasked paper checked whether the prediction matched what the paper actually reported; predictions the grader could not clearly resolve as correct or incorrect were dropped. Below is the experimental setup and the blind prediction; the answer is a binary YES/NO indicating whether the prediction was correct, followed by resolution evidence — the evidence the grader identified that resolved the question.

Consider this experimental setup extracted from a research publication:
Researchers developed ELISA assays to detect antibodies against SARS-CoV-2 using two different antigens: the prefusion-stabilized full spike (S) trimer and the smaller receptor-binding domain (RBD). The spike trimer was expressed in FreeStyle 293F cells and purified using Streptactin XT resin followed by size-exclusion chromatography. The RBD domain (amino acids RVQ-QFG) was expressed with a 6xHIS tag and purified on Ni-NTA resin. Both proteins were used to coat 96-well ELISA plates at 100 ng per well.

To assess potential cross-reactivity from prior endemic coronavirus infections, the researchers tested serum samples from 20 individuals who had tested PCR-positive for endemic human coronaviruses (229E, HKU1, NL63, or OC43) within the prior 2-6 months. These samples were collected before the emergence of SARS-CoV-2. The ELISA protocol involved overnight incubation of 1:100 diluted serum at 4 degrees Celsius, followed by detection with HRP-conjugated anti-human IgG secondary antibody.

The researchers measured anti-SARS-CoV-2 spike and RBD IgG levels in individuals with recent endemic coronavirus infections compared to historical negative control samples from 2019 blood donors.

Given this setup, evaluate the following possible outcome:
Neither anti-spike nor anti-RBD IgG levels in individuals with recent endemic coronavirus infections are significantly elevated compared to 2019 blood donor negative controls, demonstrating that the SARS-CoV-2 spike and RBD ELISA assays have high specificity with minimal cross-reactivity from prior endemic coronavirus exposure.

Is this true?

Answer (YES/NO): YES